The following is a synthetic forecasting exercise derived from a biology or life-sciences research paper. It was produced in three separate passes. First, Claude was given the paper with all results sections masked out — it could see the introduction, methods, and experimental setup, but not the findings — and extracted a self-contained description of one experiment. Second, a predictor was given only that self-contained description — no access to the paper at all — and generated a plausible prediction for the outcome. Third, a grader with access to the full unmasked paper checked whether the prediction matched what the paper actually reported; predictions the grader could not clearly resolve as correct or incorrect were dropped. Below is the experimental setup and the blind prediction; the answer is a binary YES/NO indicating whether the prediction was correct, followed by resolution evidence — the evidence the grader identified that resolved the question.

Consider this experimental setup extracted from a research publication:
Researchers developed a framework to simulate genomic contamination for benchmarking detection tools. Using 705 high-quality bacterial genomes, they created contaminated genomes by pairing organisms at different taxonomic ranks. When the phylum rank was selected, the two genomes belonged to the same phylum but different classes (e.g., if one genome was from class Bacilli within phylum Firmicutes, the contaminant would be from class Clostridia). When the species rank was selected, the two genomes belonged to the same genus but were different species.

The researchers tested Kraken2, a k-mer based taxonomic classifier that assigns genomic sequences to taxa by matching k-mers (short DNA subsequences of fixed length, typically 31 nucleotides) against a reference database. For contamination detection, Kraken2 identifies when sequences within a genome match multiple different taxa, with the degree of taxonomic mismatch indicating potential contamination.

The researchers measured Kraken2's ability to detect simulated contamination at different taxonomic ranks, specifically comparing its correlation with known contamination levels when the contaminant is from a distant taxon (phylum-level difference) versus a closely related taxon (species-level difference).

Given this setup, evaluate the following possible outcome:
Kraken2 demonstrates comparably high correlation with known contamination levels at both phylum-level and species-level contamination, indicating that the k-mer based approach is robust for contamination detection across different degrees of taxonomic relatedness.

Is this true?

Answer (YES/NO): NO